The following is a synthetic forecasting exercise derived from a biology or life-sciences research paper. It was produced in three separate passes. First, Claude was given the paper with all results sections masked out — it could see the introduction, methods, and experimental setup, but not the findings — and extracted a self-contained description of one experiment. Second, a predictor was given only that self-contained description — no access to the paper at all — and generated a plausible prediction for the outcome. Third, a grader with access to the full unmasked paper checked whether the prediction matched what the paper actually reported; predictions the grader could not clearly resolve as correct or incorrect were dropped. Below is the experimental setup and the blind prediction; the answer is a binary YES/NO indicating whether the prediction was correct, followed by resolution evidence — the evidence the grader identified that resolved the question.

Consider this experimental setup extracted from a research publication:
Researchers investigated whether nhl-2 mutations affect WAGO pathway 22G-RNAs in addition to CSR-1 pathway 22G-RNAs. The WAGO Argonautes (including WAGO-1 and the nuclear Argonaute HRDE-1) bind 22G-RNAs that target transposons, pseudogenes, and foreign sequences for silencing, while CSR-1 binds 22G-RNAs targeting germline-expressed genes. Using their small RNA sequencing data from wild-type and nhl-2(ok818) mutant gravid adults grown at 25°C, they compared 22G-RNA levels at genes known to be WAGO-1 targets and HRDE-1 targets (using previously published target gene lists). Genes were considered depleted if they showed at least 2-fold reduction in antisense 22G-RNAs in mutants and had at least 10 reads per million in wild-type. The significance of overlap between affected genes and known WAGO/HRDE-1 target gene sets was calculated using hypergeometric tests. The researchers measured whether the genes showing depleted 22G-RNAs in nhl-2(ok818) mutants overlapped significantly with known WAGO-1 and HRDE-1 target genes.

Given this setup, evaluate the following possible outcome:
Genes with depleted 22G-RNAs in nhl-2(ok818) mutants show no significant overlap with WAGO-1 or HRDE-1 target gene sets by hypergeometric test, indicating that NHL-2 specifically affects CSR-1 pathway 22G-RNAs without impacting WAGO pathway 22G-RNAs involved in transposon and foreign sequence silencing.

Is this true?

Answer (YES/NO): NO